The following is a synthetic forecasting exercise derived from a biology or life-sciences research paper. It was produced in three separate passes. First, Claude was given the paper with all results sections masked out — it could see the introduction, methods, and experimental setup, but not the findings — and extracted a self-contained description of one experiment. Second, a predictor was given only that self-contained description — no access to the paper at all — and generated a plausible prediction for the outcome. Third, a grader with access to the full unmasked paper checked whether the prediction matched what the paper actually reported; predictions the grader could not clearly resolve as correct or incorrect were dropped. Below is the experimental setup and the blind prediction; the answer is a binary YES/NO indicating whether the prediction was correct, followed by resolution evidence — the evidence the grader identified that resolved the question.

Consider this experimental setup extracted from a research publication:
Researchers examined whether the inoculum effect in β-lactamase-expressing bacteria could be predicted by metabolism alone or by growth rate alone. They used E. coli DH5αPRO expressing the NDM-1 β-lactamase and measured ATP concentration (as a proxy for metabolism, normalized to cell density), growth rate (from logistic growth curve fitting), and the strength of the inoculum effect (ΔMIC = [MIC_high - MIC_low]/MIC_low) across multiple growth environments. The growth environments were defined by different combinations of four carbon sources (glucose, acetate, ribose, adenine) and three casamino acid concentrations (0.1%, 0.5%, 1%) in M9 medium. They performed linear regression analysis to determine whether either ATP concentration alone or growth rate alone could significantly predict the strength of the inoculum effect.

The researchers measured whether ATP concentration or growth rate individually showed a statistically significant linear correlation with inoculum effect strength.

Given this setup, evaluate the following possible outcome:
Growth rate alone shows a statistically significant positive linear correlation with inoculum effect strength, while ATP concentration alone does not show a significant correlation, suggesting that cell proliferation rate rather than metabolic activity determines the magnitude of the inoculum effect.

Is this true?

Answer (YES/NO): NO